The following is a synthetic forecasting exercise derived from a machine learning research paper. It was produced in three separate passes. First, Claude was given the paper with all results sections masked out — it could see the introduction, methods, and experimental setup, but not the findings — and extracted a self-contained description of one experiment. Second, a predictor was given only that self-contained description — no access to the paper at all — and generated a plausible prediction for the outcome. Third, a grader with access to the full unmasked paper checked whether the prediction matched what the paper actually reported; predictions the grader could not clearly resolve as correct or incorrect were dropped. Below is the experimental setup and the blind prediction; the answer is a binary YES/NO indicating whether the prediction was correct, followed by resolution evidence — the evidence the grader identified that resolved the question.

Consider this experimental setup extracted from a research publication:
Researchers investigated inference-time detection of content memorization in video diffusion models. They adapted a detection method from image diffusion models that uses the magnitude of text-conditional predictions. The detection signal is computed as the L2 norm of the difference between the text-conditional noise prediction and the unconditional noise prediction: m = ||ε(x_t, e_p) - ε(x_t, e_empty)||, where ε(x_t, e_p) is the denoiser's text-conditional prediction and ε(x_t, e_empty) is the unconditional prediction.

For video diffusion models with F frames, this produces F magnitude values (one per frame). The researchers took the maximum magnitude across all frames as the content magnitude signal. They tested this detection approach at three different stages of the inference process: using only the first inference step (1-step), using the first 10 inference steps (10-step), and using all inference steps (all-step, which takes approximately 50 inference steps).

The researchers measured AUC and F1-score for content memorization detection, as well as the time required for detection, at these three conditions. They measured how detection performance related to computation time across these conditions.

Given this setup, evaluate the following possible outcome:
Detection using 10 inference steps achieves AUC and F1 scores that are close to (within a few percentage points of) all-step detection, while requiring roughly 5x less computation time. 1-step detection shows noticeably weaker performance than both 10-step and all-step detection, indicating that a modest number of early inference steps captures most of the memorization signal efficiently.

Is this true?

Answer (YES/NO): NO